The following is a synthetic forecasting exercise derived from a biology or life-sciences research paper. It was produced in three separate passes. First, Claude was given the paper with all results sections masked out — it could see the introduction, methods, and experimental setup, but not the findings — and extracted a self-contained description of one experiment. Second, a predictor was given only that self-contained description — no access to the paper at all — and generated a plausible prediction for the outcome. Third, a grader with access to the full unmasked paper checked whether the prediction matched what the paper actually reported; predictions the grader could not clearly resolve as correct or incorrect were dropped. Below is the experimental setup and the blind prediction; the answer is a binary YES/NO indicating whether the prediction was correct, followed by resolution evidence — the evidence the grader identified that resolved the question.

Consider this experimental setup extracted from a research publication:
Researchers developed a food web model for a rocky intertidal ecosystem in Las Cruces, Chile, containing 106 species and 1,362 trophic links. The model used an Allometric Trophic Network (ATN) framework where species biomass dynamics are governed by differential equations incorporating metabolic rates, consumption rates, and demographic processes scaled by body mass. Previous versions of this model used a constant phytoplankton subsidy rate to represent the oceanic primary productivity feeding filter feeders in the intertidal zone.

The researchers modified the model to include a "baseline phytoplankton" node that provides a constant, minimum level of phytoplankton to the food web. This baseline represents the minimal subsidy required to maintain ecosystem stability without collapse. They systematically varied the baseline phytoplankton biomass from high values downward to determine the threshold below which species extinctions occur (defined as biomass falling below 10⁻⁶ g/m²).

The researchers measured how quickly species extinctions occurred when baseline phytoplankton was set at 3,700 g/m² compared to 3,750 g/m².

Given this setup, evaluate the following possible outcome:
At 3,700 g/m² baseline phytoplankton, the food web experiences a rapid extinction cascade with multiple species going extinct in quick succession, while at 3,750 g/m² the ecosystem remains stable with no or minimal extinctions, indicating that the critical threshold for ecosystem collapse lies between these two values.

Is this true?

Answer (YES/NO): YES